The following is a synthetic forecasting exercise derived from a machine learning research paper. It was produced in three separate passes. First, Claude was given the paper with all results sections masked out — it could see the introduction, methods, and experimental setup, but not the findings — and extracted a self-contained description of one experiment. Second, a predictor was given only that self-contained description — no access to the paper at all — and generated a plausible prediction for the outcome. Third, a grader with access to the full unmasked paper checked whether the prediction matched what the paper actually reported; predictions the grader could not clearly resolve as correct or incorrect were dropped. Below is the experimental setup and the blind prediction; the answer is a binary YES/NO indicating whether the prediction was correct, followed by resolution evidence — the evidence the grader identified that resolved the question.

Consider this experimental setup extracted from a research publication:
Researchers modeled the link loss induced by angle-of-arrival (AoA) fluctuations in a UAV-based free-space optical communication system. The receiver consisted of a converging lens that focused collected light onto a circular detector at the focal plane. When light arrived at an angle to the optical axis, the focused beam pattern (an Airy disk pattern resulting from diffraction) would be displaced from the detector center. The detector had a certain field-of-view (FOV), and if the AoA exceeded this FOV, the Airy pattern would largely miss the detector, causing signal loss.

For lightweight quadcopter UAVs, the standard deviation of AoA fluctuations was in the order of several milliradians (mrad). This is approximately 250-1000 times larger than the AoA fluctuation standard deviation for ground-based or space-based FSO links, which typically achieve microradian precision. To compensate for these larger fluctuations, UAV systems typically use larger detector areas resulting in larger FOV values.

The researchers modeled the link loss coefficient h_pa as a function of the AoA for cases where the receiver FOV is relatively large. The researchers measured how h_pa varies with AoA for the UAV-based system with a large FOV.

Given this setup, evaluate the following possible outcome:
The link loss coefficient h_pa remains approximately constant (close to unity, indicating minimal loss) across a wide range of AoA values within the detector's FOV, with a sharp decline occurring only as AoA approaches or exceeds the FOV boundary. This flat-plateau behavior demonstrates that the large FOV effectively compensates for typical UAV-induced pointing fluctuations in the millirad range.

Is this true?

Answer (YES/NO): YES